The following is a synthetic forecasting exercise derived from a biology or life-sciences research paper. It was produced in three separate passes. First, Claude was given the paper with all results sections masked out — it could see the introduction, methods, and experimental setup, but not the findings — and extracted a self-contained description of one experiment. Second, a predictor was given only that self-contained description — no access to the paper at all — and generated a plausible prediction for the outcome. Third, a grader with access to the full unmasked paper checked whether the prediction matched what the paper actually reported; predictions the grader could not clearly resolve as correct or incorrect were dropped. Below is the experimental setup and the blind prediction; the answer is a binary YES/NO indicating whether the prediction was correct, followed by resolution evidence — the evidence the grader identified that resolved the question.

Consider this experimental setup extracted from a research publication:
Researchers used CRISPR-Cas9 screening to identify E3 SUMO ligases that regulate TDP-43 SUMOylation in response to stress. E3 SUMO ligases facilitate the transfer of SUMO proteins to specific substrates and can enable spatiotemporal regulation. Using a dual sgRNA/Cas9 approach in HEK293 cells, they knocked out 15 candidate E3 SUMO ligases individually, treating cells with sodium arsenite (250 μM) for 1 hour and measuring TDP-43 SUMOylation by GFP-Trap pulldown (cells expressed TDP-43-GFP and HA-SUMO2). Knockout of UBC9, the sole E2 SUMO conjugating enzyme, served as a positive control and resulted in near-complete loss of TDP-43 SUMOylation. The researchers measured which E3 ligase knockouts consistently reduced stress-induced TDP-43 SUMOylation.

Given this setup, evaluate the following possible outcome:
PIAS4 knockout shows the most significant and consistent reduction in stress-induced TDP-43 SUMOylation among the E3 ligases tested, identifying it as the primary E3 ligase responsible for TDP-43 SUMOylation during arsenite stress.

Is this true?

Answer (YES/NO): NO